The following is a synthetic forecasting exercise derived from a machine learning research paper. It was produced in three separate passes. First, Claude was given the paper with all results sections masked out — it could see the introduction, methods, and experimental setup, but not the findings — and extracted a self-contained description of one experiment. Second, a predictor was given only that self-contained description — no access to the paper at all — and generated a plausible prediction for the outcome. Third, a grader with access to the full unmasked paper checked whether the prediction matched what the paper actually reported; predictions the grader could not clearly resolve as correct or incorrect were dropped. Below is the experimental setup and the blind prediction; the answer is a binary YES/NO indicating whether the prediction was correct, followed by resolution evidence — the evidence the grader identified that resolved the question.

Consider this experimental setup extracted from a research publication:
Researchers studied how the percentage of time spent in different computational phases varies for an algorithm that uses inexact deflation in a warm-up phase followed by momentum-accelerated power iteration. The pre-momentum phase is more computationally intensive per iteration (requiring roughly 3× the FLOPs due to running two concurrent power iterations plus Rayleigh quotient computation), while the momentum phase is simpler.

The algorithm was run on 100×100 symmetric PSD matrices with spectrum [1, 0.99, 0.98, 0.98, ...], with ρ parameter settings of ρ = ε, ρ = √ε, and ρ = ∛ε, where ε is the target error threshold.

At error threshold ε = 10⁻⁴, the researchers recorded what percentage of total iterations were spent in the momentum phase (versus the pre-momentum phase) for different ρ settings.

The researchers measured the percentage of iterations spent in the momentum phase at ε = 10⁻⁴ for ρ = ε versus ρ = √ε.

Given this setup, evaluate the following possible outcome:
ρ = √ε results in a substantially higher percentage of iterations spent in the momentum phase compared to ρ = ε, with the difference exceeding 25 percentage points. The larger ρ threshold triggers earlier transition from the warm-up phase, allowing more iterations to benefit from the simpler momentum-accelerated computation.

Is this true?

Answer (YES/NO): YES